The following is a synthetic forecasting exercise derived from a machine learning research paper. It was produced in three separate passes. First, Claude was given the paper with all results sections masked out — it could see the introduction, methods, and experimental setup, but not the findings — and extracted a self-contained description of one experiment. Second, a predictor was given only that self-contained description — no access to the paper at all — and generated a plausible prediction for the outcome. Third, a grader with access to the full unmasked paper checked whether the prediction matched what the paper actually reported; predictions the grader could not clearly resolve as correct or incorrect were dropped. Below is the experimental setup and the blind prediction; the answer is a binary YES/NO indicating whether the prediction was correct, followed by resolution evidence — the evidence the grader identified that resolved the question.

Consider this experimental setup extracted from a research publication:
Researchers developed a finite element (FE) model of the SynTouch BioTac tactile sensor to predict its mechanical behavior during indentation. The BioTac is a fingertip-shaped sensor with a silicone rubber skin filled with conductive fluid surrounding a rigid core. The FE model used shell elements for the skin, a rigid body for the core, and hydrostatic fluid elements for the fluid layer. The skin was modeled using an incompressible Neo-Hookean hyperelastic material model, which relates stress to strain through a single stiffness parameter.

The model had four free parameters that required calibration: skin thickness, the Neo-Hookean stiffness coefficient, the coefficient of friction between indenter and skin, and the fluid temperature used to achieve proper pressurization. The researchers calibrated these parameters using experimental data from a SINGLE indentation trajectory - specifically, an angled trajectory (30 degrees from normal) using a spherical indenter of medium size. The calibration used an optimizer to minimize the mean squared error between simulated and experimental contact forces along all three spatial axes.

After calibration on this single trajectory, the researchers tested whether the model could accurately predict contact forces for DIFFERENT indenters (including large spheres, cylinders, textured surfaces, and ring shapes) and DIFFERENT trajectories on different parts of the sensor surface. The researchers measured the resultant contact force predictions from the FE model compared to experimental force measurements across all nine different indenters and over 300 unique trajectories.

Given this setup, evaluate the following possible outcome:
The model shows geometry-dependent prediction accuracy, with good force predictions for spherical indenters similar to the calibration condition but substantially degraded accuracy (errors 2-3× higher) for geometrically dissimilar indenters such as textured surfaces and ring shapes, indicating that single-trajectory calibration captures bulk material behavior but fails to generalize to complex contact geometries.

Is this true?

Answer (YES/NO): NO